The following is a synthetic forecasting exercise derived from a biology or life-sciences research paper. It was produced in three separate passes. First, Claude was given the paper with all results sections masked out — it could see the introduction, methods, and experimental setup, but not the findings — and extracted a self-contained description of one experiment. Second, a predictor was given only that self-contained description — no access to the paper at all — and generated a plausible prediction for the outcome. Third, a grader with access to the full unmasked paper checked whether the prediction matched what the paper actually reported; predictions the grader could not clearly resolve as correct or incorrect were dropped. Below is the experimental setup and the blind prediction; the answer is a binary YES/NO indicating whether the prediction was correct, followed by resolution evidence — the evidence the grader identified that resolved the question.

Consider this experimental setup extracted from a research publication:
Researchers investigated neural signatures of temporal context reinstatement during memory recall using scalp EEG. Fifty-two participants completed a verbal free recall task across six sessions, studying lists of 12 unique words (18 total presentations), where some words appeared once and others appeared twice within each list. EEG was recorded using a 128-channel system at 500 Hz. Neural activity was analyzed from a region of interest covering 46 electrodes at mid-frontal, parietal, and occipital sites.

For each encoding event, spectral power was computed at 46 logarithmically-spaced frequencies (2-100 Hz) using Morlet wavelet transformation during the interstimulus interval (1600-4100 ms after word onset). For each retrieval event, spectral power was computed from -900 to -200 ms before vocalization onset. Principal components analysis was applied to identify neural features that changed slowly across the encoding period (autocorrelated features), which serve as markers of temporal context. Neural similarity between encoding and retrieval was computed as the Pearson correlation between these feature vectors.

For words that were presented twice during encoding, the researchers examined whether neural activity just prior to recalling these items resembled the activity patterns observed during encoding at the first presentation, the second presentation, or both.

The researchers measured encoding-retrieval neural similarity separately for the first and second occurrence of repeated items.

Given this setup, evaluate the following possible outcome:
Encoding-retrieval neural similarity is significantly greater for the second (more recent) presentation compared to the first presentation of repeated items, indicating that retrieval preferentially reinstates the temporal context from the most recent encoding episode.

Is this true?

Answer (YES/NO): NO